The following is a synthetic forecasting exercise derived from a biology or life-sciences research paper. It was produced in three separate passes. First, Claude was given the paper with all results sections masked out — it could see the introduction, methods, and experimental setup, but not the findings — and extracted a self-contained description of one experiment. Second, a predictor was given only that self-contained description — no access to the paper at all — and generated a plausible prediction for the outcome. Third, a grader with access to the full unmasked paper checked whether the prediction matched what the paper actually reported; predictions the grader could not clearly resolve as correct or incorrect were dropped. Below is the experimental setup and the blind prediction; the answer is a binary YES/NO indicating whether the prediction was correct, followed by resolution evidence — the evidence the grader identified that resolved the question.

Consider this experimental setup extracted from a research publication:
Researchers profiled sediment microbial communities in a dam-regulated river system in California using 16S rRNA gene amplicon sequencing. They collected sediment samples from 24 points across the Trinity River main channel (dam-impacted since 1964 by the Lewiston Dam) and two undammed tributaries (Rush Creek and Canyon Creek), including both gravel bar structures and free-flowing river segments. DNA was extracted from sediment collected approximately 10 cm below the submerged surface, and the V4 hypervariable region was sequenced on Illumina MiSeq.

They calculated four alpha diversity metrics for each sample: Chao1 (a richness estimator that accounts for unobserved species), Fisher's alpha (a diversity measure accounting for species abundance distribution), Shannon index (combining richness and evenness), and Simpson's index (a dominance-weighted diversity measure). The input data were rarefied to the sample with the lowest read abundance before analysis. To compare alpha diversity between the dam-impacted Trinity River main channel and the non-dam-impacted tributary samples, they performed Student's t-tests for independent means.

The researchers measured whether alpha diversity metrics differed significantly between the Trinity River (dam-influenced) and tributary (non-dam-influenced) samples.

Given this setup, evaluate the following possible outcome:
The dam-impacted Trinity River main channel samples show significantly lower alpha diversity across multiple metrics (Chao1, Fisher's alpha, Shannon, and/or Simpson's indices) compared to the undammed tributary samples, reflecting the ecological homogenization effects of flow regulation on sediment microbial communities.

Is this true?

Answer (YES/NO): NO